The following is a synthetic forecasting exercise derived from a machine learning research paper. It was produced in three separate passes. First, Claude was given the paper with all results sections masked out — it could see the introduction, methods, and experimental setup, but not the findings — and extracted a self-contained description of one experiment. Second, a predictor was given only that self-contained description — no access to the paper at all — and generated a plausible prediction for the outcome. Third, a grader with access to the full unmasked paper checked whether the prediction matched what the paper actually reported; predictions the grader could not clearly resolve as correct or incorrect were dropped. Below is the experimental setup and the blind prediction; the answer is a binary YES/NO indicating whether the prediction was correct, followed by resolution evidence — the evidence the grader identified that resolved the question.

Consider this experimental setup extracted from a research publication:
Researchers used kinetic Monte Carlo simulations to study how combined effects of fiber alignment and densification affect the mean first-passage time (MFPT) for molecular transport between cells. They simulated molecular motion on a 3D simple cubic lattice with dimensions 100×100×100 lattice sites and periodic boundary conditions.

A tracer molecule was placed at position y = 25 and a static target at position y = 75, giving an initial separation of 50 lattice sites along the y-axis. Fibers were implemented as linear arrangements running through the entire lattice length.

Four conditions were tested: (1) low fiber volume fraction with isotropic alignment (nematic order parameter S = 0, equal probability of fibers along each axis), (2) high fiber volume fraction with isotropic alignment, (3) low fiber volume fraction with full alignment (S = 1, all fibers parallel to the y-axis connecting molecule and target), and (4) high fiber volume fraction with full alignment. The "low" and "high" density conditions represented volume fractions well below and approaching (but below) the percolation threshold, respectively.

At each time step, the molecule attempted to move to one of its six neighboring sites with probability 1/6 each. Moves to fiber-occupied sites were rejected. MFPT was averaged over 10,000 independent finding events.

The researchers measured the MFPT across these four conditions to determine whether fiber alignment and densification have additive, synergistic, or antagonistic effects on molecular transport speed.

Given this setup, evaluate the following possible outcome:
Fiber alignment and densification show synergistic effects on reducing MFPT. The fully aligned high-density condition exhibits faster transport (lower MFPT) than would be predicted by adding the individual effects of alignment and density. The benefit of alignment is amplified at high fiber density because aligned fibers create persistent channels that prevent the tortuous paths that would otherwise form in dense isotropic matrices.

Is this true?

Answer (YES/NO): YES